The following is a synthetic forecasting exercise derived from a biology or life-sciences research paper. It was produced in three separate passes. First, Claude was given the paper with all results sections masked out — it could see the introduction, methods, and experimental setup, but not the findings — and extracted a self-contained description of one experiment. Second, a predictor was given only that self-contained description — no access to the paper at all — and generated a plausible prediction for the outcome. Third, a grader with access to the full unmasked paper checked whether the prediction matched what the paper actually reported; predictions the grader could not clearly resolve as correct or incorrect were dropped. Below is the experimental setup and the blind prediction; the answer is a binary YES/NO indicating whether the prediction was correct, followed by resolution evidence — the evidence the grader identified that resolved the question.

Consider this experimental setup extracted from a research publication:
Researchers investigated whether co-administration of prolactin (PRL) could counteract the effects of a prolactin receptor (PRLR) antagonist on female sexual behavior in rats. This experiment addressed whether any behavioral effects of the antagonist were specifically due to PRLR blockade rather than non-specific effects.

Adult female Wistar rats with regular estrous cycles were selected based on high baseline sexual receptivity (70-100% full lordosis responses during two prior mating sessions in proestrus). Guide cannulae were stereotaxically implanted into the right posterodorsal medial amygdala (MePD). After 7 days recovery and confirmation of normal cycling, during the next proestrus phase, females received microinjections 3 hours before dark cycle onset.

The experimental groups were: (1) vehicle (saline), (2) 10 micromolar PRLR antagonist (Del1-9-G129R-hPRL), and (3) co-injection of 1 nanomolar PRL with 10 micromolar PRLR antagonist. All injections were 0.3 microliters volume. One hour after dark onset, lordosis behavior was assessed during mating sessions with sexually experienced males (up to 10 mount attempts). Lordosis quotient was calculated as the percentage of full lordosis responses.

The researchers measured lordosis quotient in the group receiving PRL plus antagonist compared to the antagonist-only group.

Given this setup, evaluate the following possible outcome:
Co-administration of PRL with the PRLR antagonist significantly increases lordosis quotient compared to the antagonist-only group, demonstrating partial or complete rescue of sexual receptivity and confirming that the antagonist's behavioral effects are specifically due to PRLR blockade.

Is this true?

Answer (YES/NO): YES